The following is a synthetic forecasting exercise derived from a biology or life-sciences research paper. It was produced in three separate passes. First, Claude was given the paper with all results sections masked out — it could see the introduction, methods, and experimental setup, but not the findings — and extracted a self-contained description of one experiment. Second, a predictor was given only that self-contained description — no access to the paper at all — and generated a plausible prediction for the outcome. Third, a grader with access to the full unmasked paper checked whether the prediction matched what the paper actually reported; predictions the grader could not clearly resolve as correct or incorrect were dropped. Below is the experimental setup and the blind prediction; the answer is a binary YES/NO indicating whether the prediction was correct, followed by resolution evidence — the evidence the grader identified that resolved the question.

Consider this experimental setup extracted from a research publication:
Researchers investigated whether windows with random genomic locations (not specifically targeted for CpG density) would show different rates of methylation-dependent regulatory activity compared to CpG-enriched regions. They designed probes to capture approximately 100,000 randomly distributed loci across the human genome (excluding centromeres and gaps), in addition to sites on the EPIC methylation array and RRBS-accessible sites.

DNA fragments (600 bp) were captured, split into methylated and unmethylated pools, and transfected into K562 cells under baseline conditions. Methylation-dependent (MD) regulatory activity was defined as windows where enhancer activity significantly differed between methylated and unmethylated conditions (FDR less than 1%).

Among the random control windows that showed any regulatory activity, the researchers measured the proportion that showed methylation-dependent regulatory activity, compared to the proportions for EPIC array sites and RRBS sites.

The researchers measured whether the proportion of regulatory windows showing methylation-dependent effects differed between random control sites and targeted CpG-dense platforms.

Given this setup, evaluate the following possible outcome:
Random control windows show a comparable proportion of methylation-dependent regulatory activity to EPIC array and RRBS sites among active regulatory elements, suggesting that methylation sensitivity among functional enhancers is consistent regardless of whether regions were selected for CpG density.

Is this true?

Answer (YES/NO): NO